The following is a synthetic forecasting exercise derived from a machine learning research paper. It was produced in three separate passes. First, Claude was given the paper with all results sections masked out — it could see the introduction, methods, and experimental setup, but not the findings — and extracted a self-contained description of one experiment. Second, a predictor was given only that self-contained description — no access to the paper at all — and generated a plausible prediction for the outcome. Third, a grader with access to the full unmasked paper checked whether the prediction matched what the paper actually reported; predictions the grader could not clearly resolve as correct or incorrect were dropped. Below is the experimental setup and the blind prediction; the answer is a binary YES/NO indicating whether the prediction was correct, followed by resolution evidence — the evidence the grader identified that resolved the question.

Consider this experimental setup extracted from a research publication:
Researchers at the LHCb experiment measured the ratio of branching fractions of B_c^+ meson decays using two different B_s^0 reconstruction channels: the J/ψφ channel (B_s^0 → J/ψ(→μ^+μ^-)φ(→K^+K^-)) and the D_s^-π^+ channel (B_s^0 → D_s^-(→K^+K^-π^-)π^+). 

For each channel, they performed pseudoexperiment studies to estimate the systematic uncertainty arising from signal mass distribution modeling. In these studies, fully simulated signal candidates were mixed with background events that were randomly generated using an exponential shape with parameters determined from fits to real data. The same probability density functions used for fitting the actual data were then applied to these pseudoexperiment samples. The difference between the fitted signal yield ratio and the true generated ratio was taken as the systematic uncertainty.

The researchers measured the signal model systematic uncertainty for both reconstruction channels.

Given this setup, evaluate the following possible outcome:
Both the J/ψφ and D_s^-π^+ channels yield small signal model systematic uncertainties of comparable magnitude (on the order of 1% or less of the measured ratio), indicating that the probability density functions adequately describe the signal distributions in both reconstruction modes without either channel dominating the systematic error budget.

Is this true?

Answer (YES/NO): NO